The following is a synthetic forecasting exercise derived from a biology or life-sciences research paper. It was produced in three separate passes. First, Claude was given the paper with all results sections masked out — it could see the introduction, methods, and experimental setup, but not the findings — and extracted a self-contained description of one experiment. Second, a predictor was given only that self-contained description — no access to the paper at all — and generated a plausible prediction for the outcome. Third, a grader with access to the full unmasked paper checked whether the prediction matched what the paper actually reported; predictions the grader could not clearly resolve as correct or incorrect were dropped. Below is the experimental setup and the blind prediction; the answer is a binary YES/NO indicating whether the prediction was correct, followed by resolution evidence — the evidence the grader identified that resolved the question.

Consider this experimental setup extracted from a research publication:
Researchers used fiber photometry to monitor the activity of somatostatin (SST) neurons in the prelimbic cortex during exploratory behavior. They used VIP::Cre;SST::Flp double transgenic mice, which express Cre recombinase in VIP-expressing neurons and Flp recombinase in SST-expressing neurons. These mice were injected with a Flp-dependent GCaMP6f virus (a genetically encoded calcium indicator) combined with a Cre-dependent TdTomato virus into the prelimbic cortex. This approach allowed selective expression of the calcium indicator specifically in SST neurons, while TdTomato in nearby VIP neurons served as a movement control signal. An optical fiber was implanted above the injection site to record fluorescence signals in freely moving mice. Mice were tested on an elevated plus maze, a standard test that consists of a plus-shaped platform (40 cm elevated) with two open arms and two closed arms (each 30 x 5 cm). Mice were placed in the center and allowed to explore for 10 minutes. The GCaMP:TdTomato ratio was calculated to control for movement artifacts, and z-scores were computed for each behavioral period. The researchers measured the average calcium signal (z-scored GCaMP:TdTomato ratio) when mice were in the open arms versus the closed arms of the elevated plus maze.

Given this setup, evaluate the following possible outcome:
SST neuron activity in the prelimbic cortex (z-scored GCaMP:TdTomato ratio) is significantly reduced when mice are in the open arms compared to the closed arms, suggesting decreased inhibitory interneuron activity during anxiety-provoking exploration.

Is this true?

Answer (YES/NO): NO